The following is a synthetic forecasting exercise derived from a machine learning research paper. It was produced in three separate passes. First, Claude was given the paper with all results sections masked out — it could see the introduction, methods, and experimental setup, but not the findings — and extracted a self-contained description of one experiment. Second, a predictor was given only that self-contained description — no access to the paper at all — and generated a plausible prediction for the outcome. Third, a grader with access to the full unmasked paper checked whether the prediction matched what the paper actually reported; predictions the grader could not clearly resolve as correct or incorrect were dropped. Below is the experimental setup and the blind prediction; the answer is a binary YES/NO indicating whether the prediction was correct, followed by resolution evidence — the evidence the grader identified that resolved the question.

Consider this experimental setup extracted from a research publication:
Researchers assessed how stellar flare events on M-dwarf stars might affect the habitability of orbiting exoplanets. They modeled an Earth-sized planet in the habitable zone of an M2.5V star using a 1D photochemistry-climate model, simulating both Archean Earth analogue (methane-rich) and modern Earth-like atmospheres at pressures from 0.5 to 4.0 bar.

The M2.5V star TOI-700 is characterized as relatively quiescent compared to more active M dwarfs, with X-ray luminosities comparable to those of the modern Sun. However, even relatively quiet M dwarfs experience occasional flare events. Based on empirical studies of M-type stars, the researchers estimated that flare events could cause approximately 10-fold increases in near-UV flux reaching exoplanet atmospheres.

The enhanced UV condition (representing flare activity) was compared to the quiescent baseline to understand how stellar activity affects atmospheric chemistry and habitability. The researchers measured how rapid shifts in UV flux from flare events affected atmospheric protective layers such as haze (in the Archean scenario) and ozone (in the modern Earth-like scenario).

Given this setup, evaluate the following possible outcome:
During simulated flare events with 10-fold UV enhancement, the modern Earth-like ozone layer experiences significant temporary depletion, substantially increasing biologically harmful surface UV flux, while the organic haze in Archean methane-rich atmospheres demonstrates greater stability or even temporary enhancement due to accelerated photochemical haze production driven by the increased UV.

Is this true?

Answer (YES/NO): NO